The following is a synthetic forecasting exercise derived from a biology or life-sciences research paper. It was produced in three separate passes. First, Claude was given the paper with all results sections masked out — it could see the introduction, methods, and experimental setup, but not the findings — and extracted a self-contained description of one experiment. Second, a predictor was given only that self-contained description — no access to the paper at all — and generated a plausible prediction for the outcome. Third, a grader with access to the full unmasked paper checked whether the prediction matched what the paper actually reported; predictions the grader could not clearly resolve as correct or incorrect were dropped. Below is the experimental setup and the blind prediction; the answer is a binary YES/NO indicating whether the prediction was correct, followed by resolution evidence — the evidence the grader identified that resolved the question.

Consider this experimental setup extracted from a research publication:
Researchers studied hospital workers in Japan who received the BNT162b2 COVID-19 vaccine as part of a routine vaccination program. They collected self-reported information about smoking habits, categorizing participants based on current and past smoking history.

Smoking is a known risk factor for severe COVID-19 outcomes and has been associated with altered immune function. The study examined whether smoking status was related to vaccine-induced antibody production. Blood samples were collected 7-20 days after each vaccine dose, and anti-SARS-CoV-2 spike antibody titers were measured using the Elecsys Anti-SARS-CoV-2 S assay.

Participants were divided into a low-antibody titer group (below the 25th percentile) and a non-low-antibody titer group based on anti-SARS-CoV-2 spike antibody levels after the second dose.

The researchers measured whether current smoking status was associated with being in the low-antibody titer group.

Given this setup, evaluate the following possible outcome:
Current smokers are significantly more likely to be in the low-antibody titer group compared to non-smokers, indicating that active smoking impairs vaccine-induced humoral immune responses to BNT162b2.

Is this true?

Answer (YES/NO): NO